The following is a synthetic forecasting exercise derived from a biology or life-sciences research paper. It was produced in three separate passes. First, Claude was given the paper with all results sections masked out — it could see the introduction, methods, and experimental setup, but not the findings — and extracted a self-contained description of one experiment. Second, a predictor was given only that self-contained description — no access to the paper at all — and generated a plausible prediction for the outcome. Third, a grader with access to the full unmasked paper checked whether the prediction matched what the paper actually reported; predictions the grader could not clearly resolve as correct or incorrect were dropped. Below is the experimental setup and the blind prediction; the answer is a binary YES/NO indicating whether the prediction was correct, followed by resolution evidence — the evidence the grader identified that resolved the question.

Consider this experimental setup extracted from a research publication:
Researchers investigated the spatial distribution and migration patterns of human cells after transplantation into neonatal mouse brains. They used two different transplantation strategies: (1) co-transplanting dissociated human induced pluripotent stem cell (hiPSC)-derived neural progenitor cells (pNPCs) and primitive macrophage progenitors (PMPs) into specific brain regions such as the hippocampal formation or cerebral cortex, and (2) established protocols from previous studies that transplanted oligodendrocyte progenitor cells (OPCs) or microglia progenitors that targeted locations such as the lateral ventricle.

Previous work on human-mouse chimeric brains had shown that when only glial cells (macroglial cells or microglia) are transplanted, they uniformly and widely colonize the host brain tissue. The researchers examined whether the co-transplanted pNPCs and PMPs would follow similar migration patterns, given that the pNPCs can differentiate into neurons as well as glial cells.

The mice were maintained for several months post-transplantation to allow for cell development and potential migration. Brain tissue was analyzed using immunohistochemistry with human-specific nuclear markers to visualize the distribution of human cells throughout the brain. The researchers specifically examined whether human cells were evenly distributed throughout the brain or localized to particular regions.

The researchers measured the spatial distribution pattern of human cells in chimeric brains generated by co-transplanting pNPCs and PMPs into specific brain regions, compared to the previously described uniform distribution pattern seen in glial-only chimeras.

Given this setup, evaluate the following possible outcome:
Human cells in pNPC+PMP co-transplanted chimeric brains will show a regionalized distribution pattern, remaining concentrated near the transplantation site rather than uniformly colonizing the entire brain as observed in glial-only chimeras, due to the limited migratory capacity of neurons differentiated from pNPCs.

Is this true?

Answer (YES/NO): YES